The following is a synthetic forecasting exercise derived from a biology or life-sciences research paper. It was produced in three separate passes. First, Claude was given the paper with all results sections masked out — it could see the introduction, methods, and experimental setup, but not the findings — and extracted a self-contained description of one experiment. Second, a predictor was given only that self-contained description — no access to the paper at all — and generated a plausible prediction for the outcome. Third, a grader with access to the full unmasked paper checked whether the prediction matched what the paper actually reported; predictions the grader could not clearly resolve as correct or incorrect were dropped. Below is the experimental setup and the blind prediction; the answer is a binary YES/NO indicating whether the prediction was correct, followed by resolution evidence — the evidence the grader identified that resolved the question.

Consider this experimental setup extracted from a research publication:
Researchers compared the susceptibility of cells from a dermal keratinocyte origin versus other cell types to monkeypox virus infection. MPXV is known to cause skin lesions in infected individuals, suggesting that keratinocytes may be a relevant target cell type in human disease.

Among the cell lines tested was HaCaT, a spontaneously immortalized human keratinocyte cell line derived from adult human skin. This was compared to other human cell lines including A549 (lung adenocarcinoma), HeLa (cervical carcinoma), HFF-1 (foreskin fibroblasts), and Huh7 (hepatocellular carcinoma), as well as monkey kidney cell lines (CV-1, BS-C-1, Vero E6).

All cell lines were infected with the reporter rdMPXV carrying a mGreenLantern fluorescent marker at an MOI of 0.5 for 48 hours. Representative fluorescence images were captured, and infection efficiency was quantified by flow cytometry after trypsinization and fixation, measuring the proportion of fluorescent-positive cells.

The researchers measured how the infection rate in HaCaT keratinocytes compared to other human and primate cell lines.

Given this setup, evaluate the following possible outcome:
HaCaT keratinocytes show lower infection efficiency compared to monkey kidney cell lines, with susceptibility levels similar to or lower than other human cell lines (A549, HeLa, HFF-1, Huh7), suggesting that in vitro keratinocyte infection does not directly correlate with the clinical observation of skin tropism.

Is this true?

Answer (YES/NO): NO